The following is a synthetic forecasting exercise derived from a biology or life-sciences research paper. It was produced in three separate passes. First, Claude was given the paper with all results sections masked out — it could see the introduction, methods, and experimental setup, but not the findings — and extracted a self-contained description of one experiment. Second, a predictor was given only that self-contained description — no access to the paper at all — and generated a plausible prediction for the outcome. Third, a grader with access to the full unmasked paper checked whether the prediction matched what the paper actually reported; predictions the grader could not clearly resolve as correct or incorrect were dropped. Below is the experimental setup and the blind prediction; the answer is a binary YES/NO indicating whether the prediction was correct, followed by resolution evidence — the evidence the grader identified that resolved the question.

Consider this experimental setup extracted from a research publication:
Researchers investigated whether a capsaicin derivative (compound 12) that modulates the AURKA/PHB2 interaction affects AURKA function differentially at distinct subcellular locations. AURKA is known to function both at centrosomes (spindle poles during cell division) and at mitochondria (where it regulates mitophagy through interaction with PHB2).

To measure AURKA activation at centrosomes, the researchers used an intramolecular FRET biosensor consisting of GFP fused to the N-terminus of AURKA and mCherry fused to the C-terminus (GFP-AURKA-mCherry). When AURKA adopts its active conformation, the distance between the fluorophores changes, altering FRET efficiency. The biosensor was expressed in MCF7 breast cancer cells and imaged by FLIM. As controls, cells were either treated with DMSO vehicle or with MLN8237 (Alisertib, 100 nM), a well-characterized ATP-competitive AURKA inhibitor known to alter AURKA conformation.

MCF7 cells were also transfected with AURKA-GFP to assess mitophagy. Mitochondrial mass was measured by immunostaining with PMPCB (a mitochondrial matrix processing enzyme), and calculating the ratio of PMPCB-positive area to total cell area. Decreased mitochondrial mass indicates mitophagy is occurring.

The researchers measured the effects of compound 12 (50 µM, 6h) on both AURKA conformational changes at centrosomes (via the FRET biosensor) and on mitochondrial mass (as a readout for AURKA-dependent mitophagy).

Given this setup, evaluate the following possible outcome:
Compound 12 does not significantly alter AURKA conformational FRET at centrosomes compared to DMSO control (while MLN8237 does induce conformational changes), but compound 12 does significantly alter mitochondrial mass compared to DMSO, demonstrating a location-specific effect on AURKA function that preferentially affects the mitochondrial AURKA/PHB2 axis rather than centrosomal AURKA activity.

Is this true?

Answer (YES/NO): YES